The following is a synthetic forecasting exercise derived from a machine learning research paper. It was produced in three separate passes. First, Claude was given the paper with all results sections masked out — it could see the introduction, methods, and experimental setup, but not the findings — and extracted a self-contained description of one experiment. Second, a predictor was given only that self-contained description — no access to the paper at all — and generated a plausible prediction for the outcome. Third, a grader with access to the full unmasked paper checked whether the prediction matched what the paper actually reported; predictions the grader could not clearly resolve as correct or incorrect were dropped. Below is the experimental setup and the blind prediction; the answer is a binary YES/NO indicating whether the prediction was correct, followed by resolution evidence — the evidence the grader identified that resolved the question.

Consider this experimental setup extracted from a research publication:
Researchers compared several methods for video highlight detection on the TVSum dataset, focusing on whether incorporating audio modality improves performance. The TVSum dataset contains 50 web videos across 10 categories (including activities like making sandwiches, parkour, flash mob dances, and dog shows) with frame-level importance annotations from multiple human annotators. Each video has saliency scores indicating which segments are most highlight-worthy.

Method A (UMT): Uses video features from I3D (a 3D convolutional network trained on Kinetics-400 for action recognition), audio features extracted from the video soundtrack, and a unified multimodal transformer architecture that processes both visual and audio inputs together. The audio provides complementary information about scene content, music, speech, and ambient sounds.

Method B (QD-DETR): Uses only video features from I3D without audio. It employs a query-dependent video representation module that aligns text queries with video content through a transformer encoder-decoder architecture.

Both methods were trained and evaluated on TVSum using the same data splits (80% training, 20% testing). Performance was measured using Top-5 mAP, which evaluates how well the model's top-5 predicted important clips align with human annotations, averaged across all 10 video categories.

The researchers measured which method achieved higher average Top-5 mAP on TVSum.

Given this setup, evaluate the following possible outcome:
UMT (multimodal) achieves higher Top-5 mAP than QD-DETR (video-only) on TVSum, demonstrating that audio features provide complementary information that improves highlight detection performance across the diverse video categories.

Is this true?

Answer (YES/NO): NO